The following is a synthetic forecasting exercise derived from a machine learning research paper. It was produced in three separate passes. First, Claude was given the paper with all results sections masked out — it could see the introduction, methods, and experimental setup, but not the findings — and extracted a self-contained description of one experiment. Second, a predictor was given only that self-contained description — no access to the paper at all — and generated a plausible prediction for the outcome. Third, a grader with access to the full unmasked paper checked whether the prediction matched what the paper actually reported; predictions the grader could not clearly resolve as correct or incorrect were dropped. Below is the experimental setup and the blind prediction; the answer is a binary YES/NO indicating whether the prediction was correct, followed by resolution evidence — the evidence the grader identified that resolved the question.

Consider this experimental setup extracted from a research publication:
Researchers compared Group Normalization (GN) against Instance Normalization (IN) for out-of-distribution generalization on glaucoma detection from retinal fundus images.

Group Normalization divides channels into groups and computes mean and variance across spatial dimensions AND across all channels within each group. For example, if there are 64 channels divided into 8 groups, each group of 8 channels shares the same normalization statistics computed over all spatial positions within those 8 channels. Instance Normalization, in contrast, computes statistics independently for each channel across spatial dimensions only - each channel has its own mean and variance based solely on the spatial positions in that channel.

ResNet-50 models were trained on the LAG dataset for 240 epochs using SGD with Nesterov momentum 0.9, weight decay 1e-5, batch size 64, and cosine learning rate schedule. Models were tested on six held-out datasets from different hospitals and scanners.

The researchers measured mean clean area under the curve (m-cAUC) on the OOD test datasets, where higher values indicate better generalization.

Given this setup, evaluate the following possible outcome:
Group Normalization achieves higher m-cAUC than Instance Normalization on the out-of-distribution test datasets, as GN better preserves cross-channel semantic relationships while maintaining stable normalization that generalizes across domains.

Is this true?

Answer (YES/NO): NO